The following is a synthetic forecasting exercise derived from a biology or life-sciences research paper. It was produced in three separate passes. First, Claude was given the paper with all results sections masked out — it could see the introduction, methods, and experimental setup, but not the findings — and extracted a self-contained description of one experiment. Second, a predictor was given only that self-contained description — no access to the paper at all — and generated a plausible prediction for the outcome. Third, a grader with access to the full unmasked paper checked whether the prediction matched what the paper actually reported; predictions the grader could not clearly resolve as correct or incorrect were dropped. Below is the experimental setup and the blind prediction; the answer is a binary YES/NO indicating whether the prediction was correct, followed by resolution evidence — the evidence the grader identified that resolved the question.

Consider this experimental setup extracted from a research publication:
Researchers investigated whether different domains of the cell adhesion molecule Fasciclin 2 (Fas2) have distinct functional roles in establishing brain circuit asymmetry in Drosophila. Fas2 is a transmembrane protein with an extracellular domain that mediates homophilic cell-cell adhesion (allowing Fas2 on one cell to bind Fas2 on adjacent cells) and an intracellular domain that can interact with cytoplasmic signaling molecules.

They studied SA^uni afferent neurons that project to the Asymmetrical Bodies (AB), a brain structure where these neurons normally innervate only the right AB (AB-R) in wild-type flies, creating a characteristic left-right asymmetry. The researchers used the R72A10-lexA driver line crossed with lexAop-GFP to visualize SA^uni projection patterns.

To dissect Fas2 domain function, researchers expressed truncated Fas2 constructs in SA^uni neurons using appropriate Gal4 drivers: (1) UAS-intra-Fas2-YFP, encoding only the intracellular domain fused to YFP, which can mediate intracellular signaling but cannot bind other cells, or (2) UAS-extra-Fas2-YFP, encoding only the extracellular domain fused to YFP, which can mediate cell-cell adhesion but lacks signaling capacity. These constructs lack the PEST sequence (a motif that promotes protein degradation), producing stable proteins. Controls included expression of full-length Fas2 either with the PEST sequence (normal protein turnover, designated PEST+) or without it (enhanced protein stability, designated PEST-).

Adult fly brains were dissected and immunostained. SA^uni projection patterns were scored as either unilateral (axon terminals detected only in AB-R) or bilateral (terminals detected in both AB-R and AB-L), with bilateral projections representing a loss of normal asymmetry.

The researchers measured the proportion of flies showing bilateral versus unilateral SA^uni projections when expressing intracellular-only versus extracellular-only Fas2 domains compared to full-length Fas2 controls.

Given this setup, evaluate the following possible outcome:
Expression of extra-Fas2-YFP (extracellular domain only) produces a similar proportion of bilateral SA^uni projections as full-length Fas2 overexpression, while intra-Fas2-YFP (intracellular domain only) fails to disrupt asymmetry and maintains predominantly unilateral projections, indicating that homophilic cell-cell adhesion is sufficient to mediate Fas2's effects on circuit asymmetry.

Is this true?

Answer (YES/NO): NO